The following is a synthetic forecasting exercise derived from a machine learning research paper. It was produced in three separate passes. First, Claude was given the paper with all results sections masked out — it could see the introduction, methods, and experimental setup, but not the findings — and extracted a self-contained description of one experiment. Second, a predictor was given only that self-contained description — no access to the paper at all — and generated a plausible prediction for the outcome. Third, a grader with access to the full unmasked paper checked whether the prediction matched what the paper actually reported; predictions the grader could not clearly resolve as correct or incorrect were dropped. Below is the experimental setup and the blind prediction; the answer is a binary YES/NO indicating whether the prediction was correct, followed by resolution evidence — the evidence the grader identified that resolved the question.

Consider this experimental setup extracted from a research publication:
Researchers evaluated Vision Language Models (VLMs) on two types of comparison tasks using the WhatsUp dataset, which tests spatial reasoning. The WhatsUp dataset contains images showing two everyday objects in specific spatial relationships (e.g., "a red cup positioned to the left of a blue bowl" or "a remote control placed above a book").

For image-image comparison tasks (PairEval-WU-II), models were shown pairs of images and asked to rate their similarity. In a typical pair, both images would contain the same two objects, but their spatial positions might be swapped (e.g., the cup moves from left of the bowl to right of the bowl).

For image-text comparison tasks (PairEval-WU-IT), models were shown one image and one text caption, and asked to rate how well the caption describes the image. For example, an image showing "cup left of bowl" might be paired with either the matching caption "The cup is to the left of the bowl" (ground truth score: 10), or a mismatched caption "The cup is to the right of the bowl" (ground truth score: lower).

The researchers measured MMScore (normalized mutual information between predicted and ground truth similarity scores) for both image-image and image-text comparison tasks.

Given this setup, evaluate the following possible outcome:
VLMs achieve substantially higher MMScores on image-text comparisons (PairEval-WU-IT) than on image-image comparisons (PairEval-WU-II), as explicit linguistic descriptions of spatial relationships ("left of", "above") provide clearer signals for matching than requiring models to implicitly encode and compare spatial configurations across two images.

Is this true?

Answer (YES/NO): NO